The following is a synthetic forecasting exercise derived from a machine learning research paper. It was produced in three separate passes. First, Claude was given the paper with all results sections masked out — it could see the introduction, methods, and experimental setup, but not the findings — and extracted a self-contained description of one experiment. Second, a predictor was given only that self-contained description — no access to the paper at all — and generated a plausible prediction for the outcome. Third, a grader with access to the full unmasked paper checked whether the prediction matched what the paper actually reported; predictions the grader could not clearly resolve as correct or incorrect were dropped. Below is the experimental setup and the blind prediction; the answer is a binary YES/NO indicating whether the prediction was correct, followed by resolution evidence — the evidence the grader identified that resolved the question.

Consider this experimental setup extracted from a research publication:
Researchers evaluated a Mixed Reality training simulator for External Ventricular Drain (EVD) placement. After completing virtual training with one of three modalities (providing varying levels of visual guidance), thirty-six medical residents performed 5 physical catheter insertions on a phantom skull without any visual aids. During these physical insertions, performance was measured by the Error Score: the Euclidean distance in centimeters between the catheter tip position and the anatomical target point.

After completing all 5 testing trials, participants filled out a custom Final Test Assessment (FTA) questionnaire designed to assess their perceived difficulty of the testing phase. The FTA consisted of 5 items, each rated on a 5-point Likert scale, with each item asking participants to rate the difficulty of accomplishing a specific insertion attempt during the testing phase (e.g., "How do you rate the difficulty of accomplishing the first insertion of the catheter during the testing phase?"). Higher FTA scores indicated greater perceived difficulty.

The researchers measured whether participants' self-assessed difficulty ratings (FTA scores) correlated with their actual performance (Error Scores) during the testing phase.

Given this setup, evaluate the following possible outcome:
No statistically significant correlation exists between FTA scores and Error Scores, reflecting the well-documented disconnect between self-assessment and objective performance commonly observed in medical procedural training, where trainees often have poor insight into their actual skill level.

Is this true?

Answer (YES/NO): NO